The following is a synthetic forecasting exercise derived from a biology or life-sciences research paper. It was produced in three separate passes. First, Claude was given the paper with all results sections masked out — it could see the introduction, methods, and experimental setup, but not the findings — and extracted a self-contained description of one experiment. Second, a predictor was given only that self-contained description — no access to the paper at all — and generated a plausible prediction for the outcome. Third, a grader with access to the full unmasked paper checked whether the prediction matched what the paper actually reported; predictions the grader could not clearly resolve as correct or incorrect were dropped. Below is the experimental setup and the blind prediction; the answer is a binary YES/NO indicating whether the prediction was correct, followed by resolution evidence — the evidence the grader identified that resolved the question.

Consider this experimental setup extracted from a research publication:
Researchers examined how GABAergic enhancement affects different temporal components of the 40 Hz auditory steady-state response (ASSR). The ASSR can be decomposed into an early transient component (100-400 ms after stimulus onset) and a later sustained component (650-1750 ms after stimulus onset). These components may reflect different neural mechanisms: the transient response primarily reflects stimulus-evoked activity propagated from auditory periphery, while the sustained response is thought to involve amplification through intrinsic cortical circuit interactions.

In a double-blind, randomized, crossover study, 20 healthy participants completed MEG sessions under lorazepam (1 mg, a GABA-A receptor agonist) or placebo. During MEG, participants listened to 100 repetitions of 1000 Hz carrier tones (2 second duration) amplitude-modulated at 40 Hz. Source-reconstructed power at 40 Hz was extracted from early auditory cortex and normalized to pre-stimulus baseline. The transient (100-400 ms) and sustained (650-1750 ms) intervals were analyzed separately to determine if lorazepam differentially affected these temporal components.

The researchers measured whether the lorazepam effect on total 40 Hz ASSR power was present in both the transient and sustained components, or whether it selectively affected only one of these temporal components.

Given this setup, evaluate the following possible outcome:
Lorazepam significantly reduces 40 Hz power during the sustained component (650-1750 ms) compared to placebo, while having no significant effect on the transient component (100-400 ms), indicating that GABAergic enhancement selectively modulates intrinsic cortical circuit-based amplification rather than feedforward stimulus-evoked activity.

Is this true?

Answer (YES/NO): NO